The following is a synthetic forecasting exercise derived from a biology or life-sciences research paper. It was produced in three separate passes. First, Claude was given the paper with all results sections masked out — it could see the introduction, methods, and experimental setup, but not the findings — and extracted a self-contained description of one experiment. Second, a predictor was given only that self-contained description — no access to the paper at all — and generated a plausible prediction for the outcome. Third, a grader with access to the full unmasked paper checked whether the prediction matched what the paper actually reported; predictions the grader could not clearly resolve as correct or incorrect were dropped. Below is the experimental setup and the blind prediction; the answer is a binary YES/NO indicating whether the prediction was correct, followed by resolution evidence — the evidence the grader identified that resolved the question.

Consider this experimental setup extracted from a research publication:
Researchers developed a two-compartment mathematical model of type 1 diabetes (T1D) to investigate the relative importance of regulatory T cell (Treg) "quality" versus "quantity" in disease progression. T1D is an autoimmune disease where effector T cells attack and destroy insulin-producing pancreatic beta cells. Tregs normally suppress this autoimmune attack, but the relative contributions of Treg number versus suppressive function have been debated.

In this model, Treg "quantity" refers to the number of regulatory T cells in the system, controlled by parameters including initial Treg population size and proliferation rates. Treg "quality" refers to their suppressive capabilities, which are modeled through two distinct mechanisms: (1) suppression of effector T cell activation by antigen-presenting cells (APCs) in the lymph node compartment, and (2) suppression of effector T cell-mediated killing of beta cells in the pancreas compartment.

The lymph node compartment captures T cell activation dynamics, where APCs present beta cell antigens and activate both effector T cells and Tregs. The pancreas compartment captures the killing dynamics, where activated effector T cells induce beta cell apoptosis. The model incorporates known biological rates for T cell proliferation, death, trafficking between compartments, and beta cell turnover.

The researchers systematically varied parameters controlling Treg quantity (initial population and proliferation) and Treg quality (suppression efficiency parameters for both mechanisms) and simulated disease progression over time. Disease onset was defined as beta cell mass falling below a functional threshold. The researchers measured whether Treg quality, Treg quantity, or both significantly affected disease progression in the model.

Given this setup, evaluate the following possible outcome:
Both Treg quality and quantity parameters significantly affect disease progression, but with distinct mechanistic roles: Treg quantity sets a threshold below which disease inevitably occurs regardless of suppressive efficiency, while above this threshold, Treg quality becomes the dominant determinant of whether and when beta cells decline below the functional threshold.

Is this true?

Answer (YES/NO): NO